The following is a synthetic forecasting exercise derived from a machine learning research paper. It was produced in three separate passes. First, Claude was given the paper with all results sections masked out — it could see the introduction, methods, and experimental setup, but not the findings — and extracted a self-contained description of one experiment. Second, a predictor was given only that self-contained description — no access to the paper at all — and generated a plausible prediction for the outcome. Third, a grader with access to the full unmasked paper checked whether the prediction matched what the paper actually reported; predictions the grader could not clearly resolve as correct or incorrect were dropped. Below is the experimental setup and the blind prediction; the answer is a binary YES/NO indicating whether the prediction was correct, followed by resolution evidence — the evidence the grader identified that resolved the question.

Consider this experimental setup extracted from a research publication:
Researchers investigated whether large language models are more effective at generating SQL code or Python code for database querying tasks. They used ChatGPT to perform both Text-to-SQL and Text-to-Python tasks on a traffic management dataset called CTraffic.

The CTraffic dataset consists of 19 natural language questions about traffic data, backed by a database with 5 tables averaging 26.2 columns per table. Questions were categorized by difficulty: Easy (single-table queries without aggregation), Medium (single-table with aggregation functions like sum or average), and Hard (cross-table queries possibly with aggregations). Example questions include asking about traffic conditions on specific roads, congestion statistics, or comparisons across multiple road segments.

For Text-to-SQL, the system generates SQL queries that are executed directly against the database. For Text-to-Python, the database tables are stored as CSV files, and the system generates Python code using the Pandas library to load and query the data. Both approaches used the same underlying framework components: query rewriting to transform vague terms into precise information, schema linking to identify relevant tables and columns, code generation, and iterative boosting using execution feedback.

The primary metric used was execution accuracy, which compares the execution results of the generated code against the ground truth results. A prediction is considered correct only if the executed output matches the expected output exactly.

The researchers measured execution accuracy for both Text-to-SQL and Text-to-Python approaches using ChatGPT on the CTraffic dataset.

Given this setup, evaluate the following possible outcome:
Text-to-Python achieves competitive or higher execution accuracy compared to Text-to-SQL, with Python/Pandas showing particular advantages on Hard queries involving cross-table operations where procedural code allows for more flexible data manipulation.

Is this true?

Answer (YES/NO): NO